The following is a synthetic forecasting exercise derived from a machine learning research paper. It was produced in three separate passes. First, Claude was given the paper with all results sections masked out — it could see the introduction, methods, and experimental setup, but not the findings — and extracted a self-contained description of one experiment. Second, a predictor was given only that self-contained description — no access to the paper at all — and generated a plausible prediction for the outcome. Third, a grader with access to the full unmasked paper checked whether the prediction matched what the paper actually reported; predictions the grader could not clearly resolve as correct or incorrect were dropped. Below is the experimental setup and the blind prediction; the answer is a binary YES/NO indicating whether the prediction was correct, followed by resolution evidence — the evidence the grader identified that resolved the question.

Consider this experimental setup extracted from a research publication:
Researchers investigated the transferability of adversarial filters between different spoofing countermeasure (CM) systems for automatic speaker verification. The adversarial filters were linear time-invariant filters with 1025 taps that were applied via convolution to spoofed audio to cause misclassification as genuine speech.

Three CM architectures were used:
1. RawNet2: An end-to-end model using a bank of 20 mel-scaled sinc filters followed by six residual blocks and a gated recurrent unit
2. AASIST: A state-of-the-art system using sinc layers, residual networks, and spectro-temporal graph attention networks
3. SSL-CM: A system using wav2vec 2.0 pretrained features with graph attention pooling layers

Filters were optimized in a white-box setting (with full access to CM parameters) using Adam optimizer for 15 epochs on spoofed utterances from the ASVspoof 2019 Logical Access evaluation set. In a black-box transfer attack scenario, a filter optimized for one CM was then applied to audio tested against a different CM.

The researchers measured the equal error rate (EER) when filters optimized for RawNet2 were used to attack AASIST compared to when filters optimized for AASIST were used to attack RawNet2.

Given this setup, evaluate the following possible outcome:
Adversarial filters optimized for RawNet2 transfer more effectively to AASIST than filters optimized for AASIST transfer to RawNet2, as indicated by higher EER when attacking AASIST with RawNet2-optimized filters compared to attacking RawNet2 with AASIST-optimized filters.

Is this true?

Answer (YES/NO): NO